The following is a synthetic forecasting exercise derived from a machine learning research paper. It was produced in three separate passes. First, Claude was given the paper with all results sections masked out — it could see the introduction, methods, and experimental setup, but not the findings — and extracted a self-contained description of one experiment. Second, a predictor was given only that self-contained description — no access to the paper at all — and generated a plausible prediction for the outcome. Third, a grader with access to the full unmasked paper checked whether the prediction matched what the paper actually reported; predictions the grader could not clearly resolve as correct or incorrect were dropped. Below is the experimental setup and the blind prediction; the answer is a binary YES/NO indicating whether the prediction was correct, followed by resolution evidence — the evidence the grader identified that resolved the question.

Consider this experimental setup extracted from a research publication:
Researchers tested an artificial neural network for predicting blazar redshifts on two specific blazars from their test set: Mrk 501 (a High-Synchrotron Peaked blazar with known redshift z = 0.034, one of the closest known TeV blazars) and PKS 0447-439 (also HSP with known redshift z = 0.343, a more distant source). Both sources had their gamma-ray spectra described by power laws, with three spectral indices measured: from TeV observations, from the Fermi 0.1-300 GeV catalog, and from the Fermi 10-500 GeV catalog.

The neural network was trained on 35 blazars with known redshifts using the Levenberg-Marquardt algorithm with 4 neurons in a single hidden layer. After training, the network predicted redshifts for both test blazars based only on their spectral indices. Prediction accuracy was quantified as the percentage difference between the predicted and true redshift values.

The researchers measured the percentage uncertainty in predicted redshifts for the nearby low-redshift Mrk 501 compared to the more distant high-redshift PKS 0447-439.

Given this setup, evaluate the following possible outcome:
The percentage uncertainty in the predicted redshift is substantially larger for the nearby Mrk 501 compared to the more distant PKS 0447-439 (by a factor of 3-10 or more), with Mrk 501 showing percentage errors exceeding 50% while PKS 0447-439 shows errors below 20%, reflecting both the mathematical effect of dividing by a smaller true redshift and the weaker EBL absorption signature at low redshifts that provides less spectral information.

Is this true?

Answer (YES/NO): NO